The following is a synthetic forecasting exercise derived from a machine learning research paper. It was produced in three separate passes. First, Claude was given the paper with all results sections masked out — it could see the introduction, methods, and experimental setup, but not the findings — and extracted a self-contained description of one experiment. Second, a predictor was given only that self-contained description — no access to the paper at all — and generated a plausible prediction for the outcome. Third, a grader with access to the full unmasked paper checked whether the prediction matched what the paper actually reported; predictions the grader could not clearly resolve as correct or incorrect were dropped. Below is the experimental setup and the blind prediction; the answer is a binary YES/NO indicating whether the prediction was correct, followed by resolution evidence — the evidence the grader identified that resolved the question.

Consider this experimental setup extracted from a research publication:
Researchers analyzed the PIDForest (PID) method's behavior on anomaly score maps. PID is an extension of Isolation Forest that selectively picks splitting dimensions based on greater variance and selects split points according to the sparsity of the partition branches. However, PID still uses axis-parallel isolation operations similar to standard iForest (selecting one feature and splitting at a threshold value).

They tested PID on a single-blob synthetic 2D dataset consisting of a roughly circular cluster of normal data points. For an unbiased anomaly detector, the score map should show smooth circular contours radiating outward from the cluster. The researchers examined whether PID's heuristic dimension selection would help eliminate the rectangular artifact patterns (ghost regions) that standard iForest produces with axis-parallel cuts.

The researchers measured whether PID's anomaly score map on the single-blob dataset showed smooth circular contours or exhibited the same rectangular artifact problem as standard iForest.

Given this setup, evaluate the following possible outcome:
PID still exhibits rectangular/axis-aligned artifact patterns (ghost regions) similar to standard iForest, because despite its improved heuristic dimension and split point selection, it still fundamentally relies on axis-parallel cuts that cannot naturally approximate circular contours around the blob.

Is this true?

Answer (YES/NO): YES